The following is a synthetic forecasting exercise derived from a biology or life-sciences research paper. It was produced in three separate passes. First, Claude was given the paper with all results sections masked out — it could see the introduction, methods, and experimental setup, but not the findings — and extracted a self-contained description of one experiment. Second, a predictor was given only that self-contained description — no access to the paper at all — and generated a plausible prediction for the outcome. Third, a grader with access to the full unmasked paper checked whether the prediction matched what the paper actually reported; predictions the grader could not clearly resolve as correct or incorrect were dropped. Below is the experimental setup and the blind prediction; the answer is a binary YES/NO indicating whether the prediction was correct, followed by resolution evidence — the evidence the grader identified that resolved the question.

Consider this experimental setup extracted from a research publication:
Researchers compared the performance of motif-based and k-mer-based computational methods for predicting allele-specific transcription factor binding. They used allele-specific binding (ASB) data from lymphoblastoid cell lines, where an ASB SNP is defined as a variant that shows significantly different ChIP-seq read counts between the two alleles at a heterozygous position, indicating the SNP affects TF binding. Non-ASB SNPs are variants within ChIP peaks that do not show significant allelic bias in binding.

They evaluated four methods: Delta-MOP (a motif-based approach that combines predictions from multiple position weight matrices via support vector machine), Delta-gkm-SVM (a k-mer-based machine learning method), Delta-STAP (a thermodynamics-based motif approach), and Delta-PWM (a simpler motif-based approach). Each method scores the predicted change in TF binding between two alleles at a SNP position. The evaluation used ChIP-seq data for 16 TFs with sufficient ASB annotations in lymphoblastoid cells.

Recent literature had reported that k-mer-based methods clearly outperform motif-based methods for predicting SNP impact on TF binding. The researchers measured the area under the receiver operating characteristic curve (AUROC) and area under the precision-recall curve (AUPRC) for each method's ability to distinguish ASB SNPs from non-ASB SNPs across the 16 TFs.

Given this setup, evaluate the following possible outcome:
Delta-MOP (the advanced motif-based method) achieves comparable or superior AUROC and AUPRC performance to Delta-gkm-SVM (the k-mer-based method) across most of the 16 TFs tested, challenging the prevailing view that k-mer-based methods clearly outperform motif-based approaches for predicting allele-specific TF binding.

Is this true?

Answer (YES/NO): YES